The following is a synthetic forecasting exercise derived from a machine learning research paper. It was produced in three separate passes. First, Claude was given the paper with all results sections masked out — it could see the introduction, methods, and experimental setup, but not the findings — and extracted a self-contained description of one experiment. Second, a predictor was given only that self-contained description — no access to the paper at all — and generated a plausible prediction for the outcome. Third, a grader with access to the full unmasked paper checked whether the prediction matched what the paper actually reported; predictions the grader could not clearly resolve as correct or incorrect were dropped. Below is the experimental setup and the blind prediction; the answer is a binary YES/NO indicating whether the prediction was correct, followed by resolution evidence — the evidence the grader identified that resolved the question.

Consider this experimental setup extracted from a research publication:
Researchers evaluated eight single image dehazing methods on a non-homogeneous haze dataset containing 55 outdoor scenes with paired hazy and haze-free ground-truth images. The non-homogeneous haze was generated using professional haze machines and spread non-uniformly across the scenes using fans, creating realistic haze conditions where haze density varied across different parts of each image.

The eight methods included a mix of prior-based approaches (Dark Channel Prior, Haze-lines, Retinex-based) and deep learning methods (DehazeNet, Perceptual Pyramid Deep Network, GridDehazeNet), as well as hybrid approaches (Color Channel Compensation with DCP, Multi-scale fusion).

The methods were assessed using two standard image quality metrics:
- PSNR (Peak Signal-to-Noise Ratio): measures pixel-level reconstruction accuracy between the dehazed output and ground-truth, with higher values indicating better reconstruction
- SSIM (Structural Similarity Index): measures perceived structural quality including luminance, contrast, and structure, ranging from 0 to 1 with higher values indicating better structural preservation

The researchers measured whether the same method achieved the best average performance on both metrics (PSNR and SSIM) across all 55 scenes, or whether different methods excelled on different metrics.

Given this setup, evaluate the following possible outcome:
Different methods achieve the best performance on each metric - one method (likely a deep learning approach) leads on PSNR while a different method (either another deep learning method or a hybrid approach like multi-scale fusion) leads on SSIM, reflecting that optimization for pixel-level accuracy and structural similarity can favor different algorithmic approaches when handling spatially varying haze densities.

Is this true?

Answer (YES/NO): YES